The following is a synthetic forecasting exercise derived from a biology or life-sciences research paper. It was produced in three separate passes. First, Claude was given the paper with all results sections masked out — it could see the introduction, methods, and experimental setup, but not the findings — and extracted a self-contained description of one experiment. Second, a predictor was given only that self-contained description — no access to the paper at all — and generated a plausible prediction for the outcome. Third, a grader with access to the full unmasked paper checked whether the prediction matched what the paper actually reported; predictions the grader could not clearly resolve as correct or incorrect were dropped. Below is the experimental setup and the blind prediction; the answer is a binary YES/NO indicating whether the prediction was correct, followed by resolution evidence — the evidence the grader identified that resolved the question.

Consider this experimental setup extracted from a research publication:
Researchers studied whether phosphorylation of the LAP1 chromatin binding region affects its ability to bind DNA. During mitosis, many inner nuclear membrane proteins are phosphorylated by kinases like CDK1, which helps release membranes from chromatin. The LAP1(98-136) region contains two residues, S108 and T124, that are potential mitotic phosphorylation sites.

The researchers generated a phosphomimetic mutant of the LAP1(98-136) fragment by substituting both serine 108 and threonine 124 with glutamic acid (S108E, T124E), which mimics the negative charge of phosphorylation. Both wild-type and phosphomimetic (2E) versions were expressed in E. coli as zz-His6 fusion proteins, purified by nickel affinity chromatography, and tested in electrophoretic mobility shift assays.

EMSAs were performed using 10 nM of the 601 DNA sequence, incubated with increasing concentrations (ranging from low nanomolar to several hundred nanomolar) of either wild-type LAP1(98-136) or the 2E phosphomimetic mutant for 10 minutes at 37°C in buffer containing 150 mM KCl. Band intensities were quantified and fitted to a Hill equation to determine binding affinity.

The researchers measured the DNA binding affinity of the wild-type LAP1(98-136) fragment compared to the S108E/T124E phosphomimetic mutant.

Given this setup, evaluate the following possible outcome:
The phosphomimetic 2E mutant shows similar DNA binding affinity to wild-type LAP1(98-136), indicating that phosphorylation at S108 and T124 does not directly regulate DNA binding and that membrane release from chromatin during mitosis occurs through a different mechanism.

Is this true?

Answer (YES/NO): NO